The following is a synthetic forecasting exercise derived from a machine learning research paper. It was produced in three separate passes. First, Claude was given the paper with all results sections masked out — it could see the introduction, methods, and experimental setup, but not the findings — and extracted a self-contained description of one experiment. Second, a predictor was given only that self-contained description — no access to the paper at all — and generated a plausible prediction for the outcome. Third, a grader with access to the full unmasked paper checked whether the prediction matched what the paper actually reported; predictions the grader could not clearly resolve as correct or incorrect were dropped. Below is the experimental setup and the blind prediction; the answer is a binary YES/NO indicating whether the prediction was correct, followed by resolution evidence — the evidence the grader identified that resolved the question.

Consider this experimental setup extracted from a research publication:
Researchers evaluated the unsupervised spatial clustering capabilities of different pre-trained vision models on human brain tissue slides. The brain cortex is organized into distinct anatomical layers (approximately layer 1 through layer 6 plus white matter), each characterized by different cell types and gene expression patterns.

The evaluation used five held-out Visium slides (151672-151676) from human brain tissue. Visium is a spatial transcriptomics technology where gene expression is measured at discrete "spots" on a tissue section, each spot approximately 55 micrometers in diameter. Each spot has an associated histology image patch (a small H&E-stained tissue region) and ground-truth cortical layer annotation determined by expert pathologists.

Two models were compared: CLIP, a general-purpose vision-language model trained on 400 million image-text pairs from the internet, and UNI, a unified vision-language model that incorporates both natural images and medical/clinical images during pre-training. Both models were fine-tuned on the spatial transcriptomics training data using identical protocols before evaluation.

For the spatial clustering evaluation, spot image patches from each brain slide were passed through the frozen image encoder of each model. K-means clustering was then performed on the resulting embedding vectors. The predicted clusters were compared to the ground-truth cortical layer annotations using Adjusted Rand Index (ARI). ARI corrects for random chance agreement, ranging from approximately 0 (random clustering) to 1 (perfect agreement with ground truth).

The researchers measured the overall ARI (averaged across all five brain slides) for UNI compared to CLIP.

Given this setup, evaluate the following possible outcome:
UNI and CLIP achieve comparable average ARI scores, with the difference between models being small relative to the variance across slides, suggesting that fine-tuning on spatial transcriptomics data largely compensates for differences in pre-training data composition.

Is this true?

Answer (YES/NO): YES